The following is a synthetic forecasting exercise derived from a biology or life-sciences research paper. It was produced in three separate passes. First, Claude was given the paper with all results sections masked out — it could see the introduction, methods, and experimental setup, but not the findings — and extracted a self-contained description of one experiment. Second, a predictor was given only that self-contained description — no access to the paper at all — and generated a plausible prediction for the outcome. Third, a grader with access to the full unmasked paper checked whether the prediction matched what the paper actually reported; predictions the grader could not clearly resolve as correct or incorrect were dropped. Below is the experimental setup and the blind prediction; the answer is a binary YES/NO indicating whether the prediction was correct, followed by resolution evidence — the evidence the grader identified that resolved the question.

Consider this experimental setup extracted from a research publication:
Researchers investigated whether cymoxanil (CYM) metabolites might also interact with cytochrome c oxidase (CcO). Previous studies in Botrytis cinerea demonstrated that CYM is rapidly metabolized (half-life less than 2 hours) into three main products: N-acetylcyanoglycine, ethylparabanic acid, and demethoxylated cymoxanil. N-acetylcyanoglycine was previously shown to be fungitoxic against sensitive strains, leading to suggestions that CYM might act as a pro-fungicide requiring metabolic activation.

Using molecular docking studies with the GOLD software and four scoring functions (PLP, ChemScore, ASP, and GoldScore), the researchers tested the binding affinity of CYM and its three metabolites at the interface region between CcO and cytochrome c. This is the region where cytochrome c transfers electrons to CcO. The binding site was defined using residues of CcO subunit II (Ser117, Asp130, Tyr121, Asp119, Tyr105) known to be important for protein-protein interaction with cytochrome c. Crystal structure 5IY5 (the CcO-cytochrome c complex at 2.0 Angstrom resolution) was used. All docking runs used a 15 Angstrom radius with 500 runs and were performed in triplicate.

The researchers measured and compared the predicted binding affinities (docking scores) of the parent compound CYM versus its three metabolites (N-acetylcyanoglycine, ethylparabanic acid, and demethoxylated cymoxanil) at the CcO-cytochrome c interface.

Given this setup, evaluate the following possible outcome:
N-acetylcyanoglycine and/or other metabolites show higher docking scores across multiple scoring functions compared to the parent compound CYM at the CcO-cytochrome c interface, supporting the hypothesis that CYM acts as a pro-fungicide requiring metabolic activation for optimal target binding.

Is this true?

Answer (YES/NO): NO